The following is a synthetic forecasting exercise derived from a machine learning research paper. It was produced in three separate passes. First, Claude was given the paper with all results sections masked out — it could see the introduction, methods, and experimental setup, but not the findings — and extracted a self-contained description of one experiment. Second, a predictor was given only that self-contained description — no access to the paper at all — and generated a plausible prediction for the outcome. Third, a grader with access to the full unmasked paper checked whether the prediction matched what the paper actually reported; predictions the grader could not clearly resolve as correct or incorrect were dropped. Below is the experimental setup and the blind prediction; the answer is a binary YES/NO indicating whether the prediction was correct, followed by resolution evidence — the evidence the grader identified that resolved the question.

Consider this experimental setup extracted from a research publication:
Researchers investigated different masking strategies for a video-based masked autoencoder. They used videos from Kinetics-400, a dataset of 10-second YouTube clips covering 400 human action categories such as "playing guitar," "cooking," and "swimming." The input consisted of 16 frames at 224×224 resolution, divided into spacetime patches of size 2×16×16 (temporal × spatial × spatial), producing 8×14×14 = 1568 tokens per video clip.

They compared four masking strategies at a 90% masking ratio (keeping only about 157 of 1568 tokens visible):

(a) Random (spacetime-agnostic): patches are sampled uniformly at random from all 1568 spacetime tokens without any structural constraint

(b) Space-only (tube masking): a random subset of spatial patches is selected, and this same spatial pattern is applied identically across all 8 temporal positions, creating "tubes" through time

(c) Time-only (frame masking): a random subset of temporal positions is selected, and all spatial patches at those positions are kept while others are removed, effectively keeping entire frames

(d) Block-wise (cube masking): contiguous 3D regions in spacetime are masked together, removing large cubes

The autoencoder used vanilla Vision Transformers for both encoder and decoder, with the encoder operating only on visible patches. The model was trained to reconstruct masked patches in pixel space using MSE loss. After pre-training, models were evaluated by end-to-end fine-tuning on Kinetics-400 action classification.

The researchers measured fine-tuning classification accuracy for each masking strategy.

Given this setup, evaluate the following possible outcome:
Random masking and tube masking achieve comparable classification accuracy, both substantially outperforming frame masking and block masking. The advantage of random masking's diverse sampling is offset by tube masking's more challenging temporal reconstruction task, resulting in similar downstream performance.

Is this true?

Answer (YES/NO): NO